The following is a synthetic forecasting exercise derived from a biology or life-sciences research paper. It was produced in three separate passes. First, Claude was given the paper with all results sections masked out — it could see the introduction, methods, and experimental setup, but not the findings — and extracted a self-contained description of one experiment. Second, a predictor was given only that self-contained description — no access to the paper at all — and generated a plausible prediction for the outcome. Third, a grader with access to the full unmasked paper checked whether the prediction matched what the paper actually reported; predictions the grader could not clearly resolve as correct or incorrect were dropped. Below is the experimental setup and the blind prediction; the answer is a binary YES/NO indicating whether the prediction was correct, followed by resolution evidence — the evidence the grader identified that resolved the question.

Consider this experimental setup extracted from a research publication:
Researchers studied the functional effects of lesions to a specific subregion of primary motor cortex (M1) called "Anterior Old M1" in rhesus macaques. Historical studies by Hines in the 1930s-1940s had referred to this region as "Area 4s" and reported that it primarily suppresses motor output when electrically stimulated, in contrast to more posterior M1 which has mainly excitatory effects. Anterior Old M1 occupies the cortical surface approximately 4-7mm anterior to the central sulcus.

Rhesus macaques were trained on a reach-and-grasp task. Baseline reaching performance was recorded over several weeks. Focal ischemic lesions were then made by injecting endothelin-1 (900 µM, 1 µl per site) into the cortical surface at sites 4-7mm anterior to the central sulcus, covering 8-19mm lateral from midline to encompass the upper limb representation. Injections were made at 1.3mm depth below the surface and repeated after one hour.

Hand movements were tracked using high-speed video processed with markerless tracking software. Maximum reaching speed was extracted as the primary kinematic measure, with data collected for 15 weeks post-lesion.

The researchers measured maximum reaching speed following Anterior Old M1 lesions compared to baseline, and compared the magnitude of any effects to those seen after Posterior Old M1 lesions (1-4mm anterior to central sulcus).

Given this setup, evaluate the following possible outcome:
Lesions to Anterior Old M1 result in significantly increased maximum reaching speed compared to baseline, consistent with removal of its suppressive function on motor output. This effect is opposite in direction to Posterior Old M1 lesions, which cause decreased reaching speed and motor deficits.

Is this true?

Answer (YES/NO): NO